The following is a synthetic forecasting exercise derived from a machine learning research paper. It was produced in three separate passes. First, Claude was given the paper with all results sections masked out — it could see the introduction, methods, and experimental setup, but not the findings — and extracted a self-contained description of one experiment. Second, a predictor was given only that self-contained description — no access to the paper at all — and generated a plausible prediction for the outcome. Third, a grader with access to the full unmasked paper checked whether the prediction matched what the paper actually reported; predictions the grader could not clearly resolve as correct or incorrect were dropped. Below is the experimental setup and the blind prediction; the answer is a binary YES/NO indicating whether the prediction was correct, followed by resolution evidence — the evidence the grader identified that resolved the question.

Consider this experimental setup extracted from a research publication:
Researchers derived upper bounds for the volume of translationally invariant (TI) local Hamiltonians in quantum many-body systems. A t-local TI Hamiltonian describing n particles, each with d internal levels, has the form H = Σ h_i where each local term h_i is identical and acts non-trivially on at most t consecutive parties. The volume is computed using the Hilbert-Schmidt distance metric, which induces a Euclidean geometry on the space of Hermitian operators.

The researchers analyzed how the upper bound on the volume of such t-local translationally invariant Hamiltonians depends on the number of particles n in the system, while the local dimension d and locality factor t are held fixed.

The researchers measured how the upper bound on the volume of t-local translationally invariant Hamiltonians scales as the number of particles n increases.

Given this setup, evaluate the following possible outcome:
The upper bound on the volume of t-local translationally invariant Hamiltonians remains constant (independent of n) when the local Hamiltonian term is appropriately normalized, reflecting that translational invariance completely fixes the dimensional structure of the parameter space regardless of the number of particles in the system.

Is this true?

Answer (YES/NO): NO